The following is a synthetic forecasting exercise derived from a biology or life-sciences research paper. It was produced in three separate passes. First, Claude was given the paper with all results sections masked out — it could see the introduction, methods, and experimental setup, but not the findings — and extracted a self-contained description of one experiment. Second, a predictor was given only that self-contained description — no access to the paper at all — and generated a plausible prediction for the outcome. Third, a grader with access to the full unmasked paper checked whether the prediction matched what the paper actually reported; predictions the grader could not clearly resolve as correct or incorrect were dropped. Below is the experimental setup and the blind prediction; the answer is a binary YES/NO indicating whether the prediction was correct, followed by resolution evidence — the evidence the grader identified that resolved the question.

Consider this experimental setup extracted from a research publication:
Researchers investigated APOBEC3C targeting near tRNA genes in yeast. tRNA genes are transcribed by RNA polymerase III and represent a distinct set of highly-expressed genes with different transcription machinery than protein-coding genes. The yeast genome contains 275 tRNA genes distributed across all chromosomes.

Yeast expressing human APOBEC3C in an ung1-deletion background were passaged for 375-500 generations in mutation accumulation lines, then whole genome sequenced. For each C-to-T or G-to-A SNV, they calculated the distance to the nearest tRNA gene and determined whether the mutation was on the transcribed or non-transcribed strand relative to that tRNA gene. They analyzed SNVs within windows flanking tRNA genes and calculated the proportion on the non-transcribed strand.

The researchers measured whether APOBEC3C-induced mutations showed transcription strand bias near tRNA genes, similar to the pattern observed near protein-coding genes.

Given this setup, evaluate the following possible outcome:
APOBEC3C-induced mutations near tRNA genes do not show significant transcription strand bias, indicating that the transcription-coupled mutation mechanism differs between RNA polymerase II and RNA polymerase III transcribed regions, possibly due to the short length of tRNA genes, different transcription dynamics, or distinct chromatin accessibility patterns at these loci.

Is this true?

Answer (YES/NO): YES